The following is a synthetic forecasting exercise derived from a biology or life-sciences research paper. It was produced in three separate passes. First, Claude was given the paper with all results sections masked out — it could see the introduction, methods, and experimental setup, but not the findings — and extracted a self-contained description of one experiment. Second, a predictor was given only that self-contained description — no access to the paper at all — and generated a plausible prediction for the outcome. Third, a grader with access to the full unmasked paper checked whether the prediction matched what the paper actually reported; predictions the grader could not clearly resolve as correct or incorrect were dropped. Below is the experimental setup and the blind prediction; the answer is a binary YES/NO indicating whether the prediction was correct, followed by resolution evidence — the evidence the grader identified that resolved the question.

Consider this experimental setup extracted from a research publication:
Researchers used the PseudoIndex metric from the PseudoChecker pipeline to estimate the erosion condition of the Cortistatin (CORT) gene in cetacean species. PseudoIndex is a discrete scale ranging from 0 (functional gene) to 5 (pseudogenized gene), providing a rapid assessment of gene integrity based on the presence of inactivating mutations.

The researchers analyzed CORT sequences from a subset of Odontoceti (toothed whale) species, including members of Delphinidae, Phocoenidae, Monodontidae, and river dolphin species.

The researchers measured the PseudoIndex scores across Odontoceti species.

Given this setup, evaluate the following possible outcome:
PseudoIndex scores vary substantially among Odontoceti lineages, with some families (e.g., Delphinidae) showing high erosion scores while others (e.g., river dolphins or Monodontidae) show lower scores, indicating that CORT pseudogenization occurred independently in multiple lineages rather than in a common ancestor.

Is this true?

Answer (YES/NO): NO